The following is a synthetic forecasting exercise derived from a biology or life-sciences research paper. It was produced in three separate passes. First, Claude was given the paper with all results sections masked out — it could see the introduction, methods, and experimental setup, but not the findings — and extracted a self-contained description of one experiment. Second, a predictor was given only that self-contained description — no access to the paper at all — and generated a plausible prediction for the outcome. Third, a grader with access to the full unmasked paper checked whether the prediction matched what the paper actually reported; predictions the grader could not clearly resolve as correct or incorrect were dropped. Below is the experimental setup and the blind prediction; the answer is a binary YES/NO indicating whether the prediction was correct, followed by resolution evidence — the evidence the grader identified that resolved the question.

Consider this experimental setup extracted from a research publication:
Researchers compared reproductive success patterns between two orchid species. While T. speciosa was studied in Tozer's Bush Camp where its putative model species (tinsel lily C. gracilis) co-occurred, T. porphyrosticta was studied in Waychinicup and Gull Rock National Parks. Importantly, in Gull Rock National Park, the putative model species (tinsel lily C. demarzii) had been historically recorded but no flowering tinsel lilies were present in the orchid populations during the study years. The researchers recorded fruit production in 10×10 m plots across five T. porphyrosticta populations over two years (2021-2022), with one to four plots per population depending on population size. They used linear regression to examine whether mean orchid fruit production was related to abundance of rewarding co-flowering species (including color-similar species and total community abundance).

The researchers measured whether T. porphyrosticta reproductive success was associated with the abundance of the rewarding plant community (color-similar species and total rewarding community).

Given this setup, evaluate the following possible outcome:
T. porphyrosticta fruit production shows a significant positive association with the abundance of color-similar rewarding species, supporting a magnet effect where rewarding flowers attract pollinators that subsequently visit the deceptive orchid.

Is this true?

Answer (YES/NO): NO